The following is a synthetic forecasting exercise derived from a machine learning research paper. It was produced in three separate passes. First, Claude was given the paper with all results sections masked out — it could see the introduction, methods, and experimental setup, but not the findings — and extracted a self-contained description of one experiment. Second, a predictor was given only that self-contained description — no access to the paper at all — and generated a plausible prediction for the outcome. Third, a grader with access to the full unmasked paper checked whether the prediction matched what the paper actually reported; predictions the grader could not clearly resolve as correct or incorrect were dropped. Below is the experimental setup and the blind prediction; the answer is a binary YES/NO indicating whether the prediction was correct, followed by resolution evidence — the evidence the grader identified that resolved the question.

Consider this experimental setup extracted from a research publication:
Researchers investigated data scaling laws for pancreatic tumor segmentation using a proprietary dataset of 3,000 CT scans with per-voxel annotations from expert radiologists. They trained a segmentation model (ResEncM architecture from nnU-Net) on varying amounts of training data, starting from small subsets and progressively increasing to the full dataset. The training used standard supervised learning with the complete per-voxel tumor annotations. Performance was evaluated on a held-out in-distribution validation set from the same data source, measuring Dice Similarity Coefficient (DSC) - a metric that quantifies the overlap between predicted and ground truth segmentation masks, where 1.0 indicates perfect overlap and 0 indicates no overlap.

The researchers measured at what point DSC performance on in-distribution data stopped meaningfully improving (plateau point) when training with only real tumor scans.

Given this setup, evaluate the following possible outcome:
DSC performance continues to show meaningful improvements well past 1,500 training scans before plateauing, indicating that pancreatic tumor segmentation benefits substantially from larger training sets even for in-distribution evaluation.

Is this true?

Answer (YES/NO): NO